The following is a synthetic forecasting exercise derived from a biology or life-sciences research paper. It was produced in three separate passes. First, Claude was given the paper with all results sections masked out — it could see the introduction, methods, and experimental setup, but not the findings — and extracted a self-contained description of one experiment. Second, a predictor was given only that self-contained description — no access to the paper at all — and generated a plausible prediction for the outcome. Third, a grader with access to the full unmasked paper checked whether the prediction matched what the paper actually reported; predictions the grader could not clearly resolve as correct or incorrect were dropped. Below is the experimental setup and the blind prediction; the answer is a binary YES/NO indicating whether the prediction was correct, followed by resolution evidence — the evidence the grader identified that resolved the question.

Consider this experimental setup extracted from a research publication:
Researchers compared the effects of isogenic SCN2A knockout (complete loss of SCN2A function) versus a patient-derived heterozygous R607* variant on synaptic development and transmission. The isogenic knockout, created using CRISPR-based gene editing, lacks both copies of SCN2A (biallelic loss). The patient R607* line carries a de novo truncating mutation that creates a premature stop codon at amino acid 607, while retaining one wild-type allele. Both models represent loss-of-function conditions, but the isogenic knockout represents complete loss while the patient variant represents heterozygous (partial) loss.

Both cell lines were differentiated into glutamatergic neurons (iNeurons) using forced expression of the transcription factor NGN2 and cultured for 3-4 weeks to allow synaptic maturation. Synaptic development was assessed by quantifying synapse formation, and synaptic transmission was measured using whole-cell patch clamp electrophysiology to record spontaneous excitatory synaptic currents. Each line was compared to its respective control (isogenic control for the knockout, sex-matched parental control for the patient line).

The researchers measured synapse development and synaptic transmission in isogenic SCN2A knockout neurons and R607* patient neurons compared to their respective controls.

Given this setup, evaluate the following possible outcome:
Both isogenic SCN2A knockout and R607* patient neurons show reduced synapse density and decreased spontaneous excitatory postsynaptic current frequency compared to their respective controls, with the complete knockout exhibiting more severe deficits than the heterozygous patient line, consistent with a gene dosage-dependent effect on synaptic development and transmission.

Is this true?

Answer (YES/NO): NO